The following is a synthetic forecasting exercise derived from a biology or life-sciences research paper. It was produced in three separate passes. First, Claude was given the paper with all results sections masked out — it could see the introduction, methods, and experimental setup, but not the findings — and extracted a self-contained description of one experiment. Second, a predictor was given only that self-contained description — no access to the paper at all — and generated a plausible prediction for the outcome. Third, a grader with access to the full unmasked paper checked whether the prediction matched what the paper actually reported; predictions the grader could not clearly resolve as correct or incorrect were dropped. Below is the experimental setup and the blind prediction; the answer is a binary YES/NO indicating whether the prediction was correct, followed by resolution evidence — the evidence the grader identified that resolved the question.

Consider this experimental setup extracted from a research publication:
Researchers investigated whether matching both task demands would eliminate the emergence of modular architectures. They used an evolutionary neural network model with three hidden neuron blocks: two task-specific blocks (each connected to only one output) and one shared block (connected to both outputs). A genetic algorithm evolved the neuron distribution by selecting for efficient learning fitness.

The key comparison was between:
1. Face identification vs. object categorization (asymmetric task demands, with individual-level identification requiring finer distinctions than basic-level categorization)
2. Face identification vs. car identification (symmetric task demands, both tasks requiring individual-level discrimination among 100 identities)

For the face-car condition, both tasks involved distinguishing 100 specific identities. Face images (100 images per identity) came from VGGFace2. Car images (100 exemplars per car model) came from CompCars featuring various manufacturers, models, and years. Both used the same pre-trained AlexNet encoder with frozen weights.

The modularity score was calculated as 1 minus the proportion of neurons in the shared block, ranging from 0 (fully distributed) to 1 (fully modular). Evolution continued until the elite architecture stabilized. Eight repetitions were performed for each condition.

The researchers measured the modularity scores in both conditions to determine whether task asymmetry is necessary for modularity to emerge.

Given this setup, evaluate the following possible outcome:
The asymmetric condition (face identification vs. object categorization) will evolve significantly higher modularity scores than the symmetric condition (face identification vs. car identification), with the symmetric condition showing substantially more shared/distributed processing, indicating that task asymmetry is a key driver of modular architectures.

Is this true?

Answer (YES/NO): NO